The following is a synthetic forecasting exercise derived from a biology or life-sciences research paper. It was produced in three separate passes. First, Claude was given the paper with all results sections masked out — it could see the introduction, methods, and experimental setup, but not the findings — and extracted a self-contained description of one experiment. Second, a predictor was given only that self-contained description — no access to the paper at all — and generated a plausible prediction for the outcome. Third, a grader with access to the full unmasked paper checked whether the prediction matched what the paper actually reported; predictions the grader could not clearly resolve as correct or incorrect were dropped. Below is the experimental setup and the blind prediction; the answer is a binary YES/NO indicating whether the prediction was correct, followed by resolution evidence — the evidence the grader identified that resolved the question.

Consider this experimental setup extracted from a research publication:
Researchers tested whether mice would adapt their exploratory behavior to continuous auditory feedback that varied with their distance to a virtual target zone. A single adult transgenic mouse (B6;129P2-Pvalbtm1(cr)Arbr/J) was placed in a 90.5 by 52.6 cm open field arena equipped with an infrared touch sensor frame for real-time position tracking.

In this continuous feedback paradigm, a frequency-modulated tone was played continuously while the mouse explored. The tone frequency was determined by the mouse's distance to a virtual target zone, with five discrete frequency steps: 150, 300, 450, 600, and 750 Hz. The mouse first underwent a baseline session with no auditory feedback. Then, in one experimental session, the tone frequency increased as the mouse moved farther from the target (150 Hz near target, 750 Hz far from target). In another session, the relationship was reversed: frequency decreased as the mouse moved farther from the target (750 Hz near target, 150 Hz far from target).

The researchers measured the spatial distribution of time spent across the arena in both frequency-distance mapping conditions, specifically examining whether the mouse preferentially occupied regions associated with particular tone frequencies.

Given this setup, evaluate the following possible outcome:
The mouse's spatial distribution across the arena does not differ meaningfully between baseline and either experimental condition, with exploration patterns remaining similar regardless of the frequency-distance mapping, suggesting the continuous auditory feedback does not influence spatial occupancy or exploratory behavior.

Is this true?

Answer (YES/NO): NO